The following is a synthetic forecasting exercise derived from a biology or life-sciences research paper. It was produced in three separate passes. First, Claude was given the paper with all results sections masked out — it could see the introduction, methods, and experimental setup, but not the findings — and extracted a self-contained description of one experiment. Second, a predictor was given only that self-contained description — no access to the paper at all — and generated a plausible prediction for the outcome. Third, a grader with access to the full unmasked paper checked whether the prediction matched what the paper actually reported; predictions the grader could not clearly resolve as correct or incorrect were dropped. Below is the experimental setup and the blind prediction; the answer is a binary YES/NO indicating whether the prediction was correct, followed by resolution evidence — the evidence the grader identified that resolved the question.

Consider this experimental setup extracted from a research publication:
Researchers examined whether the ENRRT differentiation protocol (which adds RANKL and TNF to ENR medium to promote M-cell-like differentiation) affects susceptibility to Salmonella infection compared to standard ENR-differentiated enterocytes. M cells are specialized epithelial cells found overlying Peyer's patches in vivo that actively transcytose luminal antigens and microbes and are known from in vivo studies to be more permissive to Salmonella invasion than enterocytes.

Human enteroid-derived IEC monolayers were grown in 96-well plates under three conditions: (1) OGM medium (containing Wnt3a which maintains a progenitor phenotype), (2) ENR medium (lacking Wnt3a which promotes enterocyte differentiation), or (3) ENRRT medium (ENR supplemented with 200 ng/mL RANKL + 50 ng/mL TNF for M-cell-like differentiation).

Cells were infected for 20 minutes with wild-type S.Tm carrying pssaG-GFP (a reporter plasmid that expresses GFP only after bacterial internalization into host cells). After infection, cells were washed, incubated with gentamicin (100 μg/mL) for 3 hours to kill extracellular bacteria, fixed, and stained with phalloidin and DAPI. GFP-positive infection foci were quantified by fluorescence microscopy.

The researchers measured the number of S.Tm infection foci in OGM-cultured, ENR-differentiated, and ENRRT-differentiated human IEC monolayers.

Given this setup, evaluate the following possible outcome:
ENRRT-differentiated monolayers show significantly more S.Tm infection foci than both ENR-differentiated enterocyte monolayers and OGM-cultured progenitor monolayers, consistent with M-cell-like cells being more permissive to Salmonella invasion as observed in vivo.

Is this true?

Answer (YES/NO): YES